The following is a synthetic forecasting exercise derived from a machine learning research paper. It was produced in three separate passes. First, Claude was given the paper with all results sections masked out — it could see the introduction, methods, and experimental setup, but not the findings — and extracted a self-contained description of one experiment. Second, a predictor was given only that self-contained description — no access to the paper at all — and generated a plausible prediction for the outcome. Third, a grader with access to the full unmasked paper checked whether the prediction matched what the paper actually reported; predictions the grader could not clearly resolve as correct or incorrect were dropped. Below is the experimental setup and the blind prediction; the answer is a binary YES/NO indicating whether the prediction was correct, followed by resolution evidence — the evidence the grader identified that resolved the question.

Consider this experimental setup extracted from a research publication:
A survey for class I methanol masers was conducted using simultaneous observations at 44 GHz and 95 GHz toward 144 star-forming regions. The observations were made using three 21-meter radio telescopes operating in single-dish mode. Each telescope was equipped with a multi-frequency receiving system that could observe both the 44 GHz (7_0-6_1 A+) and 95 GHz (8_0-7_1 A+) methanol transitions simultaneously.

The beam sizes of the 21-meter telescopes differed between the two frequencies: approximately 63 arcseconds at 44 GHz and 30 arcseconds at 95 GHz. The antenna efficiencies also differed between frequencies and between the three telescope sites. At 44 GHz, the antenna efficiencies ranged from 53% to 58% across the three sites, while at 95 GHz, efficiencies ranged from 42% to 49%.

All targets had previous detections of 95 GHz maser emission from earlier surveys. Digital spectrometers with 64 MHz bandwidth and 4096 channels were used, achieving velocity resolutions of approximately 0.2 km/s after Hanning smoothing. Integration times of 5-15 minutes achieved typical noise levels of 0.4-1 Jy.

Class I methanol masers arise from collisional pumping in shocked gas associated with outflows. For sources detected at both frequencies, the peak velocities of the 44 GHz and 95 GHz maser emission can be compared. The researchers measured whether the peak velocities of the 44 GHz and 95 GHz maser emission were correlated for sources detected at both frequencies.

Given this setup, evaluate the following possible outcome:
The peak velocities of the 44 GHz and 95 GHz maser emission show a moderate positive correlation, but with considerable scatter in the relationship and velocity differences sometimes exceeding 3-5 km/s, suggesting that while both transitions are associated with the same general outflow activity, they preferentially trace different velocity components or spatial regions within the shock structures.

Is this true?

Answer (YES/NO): NO